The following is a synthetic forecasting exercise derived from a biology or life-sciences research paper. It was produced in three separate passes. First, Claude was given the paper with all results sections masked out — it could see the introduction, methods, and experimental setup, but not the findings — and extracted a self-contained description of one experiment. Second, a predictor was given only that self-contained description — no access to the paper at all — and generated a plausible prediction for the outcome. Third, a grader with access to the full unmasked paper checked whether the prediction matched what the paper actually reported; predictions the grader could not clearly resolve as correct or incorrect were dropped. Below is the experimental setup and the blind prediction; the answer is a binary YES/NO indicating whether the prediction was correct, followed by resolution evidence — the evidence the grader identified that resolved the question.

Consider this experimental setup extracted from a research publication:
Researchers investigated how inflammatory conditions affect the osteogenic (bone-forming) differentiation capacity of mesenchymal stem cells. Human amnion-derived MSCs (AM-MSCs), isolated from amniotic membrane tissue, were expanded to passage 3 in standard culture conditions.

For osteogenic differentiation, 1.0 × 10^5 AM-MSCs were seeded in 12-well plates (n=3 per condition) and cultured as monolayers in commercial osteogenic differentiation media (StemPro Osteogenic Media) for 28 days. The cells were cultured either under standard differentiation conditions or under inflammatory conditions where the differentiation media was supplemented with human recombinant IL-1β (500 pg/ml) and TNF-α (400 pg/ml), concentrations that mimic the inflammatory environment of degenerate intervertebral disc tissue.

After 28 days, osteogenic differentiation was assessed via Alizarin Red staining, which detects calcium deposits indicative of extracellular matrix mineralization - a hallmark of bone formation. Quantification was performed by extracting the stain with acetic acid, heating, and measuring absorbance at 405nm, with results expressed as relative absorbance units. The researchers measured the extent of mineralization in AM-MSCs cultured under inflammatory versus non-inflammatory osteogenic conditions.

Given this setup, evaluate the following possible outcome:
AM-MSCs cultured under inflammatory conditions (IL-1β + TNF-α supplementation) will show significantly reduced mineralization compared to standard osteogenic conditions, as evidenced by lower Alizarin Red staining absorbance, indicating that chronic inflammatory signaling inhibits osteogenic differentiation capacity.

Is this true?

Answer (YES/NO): YES